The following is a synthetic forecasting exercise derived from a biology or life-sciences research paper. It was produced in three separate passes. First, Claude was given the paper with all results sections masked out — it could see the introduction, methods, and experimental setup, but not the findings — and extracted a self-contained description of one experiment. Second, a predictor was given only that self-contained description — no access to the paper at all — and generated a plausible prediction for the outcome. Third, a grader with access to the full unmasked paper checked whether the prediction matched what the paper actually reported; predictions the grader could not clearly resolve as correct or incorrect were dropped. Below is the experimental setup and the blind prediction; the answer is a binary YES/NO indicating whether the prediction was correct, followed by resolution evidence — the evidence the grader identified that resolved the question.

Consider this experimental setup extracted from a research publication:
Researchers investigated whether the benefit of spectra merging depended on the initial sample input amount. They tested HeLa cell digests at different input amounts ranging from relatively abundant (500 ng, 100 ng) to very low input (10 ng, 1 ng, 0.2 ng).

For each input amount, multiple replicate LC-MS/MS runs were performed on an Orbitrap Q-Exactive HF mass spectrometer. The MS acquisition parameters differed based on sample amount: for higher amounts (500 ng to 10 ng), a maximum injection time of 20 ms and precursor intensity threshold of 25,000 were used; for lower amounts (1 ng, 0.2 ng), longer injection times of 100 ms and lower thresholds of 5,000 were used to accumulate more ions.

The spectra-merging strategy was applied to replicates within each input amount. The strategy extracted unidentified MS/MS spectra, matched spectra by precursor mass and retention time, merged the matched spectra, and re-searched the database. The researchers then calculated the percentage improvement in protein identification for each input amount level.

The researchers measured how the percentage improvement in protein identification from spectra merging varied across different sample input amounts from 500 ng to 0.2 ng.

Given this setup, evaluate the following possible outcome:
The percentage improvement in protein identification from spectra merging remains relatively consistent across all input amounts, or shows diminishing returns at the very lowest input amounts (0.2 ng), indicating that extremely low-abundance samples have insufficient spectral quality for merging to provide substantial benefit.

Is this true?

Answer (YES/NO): NO